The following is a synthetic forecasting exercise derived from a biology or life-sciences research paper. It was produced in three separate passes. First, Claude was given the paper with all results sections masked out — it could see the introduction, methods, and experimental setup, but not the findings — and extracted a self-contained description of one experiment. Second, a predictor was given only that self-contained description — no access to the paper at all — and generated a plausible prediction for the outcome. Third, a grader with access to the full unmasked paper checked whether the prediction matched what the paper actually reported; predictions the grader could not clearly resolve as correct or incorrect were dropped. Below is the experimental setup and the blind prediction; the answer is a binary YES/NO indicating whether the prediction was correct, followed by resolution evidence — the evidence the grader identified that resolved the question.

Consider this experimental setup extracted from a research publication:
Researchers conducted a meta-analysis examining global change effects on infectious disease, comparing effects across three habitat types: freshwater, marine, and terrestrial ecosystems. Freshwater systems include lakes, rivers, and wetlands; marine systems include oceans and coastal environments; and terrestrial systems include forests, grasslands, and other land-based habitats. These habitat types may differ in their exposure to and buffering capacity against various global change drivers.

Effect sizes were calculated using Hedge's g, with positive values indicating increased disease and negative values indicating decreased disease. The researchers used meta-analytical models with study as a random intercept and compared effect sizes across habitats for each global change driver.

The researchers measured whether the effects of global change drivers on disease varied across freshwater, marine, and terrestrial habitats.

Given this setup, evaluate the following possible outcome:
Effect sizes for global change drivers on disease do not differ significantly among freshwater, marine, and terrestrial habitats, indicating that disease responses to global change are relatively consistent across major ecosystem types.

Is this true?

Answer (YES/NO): NO